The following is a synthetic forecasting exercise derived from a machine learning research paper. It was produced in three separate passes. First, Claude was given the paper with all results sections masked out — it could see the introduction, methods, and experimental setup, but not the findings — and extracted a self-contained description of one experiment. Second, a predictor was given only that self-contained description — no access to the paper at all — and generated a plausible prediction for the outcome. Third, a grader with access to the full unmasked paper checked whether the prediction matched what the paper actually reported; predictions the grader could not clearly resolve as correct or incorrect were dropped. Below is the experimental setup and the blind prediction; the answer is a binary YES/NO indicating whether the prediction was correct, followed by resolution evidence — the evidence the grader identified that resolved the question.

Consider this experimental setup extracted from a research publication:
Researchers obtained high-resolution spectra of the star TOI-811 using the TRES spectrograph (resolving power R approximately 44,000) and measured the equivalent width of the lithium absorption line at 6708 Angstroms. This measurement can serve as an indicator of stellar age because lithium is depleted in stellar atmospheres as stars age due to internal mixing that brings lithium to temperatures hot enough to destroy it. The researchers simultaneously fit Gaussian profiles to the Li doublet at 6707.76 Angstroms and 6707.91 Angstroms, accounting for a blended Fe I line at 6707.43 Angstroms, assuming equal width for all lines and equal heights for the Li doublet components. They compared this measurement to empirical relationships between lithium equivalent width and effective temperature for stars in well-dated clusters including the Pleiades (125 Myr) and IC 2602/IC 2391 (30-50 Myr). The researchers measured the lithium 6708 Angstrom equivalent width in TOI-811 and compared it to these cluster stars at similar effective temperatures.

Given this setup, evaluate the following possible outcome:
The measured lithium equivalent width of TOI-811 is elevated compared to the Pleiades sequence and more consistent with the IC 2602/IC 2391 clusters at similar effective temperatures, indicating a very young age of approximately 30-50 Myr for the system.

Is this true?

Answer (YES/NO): NO